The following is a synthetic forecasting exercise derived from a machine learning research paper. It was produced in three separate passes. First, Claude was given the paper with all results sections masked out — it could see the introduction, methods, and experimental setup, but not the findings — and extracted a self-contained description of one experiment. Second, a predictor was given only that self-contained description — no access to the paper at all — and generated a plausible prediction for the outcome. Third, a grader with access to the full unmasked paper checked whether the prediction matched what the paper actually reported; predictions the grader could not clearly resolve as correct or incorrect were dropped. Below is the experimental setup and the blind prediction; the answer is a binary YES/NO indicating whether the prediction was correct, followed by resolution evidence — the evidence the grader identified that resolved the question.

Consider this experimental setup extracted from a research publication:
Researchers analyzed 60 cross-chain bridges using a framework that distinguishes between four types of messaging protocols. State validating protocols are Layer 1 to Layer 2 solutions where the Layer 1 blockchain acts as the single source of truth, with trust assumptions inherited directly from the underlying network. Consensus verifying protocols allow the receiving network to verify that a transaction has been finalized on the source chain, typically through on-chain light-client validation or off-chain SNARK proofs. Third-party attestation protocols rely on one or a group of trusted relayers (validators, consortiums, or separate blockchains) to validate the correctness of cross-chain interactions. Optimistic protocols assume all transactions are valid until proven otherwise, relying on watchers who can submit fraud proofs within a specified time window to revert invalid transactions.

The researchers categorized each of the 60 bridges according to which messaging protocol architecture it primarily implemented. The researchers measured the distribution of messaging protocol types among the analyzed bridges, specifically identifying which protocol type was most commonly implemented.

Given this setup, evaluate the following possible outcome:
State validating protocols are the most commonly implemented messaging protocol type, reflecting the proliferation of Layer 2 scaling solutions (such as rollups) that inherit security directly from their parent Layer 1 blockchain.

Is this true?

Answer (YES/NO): NO